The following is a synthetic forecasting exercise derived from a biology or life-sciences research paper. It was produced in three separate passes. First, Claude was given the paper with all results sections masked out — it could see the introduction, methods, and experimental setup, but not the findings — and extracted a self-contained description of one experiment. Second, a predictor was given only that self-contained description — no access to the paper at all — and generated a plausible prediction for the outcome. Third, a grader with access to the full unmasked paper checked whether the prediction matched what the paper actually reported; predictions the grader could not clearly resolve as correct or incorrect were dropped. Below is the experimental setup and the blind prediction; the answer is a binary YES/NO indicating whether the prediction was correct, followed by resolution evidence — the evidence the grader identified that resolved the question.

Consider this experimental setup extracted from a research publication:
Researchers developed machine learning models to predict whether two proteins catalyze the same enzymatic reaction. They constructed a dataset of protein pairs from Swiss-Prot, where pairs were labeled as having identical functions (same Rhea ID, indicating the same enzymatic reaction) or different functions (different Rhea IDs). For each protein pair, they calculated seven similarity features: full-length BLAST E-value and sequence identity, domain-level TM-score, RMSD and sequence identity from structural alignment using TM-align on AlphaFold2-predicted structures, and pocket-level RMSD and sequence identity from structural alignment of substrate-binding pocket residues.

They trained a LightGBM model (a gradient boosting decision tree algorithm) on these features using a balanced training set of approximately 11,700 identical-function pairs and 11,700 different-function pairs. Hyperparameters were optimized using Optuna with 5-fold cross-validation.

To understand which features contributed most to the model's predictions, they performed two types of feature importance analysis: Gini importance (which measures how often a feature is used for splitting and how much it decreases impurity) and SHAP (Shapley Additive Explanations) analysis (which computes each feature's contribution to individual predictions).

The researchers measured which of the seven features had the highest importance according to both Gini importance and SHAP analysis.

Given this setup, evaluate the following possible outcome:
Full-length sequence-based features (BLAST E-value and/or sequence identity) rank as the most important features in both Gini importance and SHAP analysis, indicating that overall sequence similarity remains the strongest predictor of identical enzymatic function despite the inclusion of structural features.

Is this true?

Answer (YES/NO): NO